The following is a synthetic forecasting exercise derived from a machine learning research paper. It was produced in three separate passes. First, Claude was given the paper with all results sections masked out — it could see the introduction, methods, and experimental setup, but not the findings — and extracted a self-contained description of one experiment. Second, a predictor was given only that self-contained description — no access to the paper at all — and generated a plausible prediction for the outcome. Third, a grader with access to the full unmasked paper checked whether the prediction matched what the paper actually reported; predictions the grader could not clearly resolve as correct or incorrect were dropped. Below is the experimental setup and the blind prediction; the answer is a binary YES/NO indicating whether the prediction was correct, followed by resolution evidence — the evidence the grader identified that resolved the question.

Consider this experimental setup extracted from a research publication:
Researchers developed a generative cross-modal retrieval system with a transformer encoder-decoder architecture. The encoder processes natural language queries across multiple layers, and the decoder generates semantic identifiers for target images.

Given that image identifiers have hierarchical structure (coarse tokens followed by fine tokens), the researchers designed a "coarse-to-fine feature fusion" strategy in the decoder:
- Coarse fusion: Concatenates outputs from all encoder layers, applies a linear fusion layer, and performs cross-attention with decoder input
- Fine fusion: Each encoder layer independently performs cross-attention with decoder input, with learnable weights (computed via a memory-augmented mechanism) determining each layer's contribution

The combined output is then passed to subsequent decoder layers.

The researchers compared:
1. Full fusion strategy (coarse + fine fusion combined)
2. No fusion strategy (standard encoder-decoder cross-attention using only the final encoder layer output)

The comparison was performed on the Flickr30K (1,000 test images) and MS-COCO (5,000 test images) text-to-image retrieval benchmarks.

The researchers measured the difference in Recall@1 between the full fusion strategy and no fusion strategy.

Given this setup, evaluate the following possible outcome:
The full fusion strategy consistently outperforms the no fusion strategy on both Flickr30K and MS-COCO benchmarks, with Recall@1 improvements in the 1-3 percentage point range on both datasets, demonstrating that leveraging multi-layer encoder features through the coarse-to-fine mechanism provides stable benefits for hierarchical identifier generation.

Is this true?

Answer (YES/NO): NO